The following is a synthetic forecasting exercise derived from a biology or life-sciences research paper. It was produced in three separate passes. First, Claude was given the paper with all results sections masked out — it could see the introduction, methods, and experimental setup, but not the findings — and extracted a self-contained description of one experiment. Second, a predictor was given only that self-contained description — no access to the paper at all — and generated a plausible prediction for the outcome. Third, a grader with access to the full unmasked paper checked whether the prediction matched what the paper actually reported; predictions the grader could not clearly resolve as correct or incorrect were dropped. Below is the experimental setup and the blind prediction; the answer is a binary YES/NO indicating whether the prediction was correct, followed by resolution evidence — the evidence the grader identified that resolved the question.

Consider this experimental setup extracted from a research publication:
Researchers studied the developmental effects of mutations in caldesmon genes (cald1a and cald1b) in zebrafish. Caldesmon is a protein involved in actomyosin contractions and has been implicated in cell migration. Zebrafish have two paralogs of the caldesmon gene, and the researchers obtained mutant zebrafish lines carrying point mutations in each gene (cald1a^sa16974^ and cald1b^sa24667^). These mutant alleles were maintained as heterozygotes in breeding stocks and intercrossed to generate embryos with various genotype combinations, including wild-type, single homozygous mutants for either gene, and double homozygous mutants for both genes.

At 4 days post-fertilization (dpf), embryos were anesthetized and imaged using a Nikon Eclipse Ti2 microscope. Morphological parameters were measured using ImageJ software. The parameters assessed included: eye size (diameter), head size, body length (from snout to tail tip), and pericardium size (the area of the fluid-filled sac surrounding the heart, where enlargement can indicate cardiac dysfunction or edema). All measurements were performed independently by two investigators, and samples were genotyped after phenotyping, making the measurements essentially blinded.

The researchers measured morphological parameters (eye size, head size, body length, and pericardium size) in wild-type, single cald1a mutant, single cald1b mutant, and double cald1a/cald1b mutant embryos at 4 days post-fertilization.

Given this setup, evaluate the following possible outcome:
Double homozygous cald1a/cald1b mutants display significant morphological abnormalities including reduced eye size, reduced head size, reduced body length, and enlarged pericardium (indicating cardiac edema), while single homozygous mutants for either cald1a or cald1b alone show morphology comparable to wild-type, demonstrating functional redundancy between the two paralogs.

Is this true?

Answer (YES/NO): NO